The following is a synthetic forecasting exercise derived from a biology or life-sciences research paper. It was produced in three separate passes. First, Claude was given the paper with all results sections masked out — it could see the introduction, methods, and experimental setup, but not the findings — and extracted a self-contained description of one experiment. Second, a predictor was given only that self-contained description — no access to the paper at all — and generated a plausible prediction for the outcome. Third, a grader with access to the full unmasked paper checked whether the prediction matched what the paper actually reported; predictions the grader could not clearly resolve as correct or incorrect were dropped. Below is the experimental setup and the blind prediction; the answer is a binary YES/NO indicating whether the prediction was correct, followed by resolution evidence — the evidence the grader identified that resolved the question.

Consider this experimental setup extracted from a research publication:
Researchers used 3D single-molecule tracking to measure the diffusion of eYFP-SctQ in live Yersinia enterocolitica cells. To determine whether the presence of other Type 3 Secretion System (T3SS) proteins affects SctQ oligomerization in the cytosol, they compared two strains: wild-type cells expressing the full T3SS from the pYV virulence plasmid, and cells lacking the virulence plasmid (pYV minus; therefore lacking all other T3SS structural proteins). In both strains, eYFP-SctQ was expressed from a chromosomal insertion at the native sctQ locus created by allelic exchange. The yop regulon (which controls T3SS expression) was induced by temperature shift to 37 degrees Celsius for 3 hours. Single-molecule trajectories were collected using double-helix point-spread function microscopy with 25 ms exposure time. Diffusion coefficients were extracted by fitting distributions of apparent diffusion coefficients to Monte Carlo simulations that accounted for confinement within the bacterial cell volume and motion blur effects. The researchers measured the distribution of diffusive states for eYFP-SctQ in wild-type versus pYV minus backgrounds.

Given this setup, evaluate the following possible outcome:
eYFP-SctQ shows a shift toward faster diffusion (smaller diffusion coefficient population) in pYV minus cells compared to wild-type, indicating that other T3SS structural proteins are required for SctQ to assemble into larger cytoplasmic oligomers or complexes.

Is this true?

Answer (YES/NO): NO